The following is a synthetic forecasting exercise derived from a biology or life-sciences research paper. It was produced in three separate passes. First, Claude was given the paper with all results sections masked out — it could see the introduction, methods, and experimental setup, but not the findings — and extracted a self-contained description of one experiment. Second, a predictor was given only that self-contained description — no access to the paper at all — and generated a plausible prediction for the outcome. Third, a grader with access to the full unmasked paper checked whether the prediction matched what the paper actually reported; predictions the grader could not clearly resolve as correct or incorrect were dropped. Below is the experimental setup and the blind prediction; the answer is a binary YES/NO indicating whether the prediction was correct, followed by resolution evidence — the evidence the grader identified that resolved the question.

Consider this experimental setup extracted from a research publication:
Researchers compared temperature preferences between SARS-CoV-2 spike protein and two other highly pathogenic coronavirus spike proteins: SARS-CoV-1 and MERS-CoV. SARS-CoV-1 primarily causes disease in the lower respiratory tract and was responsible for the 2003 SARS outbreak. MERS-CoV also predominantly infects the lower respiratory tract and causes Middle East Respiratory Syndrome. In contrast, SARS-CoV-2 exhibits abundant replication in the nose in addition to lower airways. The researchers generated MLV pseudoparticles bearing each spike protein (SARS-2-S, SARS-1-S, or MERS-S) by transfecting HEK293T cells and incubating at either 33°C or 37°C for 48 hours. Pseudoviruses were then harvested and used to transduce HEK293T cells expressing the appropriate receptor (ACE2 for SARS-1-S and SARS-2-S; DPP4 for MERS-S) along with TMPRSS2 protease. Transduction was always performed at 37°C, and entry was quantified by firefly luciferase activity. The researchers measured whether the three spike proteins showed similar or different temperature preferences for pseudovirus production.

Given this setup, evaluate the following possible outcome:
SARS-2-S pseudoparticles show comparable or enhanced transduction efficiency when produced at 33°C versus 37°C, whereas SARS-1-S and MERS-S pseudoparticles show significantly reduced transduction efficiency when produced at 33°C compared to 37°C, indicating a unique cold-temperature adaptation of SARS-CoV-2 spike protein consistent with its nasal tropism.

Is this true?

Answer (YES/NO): YES